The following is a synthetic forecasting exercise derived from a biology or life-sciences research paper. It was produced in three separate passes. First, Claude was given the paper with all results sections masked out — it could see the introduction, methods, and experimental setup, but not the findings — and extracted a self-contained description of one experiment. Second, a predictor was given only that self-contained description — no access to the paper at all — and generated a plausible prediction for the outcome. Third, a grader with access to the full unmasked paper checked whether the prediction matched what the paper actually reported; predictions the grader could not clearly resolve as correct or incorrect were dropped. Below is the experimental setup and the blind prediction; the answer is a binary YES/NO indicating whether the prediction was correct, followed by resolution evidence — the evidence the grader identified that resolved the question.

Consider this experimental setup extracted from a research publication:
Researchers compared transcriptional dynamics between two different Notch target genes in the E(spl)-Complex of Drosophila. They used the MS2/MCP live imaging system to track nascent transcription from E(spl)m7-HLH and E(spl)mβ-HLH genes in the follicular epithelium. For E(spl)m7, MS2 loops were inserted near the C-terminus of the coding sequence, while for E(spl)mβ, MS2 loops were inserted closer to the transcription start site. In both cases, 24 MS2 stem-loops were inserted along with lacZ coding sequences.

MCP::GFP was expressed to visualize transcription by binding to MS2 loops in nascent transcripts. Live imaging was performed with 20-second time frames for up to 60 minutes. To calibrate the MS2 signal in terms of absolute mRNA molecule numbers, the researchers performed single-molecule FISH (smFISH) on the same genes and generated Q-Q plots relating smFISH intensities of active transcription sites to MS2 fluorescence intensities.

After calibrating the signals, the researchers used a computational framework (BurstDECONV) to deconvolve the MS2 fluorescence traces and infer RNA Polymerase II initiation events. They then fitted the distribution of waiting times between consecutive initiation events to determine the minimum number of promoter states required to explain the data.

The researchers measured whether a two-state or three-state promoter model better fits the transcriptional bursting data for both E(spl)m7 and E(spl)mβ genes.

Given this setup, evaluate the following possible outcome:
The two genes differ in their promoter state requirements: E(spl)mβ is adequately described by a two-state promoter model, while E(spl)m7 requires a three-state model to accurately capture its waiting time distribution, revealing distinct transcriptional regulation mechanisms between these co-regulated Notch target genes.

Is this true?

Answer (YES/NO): NO